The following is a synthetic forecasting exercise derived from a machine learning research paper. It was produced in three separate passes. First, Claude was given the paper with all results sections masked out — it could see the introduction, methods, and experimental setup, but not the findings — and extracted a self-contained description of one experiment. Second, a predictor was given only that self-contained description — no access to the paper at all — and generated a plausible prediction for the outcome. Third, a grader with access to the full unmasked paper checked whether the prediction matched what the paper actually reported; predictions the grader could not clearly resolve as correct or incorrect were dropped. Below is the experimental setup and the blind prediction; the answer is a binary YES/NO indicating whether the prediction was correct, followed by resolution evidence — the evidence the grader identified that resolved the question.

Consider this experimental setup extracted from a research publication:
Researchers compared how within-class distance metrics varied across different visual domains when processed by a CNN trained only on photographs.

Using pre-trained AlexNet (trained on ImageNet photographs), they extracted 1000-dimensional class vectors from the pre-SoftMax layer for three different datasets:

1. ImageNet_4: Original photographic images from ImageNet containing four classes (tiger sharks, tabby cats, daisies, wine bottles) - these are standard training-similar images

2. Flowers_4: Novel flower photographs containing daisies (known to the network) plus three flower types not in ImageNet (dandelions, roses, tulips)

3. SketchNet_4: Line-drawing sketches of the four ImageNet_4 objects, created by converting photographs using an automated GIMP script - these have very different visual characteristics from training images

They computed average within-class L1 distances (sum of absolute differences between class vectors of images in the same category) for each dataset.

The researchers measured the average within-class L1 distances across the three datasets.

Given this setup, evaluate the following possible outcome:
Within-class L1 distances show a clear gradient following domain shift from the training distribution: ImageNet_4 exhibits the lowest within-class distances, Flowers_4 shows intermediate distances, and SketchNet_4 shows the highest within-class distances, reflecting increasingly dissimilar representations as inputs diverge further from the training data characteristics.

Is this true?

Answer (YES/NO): NO